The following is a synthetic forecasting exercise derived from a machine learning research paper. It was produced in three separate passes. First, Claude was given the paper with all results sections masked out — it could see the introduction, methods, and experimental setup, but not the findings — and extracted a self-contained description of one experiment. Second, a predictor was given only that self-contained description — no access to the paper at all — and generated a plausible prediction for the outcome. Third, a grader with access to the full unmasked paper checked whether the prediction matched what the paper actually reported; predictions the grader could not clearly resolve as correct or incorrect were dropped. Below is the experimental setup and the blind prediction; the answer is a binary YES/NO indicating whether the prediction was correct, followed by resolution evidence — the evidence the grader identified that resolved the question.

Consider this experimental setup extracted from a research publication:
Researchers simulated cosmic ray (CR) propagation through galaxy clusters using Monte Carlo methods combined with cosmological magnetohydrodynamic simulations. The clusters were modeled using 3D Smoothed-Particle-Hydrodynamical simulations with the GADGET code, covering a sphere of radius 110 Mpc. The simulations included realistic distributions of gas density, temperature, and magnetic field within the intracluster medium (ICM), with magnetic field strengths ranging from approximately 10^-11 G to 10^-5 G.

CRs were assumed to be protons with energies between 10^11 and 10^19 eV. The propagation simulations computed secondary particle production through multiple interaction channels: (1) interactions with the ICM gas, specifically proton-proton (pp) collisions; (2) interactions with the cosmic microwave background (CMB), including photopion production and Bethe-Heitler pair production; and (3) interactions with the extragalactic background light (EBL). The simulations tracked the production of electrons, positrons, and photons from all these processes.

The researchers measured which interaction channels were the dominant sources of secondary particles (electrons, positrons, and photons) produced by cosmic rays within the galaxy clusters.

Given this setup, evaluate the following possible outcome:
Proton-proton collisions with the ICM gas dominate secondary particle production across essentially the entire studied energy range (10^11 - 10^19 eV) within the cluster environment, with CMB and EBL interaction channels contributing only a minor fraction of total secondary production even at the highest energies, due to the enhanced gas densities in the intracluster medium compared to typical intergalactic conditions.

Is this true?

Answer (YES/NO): NO